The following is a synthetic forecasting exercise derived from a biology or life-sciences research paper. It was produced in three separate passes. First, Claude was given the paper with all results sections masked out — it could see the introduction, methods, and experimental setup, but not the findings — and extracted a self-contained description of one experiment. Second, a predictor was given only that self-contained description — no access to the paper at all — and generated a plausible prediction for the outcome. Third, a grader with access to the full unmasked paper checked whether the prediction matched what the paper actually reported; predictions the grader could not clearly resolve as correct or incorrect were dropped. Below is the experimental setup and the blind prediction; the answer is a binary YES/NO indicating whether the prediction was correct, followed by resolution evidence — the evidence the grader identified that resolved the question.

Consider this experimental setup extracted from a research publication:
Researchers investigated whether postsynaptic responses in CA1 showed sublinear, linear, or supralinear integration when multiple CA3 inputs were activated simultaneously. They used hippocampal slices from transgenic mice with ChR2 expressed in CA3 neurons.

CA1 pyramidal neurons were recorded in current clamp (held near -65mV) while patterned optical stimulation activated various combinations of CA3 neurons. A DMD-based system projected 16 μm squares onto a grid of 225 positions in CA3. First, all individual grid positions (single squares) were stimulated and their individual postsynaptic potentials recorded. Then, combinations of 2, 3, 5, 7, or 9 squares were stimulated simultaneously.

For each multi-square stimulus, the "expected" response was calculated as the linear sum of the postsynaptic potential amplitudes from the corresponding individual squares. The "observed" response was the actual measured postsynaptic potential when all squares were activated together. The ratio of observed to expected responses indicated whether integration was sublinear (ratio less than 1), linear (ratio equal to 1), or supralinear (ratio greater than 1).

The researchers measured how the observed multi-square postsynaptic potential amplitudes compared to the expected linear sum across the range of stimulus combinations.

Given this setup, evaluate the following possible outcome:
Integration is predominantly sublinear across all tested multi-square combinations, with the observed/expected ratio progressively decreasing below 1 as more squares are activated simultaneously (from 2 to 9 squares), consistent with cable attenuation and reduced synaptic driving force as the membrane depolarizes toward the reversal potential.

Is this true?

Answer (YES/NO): NO